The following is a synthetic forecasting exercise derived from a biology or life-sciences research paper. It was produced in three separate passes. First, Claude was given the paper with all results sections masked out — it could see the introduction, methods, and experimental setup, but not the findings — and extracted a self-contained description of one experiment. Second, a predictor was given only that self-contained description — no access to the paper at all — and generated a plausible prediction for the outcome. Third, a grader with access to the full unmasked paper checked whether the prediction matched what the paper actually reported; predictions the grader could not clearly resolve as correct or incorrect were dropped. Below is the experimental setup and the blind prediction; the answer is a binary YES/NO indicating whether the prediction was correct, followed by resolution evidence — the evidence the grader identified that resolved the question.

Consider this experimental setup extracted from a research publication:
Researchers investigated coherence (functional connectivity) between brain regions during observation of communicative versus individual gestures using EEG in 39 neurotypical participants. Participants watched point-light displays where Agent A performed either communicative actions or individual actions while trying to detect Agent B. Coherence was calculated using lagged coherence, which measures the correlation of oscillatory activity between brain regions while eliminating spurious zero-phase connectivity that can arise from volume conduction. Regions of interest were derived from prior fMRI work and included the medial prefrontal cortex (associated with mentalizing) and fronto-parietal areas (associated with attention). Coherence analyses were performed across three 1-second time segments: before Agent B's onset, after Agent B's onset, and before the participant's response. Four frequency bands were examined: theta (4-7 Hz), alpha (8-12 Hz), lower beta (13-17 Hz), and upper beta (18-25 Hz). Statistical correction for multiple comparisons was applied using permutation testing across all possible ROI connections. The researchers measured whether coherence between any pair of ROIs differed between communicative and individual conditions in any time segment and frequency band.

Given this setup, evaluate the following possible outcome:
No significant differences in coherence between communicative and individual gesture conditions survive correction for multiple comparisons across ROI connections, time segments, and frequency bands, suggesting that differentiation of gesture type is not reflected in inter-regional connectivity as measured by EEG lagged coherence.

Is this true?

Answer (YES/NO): NO